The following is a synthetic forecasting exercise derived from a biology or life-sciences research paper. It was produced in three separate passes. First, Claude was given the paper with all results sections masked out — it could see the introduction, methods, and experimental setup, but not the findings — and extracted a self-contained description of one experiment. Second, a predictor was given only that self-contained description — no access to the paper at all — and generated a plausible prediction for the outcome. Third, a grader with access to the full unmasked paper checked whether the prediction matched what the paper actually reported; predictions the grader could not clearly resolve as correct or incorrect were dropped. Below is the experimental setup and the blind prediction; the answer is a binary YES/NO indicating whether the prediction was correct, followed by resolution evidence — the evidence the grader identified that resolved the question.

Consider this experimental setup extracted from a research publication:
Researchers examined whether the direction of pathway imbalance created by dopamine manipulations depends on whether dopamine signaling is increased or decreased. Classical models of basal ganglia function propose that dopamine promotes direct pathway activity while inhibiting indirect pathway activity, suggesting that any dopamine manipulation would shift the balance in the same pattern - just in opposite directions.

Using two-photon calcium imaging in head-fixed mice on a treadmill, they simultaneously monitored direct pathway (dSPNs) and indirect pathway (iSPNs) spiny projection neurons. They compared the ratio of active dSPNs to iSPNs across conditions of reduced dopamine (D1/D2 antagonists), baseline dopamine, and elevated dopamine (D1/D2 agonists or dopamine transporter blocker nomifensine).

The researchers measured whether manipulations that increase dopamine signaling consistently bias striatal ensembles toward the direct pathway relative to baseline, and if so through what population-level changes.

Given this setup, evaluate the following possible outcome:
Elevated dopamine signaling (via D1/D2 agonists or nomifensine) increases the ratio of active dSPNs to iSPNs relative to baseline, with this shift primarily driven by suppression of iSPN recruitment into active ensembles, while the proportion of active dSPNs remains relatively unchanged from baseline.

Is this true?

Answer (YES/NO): NO